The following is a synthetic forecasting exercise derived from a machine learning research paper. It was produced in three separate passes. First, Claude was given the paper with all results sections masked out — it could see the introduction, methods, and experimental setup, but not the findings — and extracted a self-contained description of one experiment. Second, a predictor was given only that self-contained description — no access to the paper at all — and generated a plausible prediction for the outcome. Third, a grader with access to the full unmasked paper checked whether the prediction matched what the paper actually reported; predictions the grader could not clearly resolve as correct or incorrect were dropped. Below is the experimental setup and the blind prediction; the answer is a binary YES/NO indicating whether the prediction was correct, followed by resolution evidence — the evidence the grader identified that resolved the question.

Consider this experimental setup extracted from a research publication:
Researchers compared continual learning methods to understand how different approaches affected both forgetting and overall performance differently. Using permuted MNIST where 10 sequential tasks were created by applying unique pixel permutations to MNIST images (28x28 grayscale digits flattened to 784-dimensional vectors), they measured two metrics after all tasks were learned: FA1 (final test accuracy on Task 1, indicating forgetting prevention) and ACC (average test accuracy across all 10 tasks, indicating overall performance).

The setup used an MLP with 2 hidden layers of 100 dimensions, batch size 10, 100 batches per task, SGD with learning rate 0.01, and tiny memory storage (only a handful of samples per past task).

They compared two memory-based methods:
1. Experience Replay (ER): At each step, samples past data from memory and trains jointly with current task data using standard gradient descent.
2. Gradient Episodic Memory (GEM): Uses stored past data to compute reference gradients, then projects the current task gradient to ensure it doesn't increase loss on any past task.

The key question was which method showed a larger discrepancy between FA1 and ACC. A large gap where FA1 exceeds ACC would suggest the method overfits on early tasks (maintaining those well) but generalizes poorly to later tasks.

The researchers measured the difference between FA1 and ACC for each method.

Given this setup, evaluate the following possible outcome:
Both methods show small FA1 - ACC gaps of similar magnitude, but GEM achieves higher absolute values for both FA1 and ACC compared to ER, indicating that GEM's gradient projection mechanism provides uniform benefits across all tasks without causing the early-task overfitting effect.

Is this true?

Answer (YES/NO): NO